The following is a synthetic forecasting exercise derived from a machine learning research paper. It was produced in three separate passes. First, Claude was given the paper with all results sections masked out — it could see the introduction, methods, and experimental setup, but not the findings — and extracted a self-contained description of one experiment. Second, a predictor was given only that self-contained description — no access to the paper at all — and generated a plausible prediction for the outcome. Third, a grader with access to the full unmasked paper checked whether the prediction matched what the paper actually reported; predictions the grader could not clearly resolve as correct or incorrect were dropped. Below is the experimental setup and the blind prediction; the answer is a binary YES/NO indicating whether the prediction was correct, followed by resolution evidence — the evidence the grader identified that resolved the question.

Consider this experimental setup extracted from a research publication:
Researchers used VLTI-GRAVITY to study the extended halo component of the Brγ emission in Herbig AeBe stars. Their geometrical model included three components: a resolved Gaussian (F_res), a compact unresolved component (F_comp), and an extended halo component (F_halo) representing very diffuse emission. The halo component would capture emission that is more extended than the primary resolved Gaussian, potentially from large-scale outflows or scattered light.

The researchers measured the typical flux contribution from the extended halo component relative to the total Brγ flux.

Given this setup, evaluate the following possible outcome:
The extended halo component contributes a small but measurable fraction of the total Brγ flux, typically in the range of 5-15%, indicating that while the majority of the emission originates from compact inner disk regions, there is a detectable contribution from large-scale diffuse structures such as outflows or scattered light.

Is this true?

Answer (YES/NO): NO